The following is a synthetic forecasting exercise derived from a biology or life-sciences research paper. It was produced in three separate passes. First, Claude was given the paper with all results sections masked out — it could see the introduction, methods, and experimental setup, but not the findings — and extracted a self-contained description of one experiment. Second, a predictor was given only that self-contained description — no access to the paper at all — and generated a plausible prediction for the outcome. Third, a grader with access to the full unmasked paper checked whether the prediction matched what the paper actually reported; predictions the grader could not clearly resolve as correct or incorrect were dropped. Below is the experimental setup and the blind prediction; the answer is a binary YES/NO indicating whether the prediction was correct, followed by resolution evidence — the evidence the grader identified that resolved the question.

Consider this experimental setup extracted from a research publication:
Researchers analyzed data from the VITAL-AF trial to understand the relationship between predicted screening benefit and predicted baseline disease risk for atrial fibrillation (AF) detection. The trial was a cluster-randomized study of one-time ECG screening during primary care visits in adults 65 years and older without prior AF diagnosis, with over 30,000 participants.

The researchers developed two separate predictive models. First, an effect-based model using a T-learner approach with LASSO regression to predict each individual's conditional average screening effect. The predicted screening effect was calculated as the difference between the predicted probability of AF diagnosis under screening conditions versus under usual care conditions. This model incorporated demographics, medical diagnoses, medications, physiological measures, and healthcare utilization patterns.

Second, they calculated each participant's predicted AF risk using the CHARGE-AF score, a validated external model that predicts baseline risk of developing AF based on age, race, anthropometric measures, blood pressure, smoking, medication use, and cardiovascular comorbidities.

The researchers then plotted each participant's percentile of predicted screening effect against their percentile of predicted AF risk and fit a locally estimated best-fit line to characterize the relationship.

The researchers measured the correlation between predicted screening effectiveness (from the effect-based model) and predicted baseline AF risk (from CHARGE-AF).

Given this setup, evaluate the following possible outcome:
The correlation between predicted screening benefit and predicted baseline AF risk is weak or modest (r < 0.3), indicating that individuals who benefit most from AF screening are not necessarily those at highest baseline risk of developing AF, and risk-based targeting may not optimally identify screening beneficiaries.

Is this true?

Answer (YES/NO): YES